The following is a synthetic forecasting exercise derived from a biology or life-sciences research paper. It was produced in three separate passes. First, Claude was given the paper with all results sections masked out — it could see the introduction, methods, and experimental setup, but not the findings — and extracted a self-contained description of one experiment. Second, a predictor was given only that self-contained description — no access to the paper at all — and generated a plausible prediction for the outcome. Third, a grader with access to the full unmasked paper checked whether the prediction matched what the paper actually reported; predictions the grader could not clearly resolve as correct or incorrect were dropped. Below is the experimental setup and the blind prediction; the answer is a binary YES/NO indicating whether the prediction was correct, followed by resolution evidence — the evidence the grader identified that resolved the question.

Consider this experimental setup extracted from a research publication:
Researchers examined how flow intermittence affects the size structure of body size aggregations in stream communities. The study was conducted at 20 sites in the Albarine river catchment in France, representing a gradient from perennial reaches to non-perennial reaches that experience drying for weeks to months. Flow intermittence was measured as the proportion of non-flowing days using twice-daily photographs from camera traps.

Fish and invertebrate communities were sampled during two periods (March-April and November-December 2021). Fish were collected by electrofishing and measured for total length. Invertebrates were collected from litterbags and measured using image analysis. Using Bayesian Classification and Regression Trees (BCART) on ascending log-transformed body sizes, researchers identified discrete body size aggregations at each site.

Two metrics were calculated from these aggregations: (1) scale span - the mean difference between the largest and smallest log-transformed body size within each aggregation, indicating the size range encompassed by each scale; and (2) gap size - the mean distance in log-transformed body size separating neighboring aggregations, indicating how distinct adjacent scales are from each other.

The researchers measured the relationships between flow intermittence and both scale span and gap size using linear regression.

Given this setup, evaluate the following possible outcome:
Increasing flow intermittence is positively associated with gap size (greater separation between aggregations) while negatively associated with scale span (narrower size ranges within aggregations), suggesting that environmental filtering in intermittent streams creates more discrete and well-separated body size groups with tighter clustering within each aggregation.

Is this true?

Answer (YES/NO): NO